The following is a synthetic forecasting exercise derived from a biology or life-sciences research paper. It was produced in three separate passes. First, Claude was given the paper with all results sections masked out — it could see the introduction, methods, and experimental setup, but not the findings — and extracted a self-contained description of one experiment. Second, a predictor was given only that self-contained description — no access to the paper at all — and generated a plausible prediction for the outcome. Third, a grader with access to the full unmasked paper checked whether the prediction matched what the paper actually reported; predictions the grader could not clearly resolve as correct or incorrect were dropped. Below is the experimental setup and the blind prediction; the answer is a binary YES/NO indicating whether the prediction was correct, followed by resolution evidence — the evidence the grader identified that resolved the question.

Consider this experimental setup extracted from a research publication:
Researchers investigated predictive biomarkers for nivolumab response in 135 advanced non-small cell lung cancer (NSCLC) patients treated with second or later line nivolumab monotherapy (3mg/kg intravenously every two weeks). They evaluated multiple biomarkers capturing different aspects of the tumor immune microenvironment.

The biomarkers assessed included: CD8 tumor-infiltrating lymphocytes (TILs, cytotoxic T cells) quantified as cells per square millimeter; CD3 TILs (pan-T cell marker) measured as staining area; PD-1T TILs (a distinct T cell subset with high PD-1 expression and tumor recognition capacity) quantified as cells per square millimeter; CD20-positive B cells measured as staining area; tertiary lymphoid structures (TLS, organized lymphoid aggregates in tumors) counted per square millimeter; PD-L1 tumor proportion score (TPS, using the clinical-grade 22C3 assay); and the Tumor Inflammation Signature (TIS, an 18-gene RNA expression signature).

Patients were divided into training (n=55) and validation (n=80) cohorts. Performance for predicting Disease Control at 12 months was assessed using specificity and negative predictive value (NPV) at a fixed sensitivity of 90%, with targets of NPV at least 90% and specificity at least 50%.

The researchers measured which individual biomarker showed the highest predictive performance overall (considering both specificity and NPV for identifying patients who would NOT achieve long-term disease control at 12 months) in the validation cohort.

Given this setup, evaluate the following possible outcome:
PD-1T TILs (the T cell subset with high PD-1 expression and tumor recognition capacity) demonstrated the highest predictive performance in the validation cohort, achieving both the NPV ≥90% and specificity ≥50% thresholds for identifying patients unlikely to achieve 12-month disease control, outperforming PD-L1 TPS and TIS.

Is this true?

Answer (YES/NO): YES